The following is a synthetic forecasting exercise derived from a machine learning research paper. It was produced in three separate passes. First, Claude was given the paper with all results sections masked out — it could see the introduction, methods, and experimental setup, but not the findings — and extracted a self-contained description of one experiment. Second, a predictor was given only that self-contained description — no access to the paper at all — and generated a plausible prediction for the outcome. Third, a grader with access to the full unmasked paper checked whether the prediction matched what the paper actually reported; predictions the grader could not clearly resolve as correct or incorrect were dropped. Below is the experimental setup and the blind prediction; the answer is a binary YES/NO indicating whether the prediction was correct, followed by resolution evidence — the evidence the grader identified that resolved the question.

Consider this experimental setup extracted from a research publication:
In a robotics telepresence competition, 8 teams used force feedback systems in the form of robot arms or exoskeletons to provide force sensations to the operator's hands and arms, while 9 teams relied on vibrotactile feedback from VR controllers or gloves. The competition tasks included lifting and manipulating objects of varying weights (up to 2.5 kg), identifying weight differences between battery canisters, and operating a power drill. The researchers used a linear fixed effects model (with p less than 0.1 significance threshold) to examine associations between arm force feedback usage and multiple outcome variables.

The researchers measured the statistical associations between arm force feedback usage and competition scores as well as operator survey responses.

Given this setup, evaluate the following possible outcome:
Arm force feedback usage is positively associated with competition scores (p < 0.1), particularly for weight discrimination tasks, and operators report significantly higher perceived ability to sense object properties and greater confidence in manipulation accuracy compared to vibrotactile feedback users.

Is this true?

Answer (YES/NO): NO